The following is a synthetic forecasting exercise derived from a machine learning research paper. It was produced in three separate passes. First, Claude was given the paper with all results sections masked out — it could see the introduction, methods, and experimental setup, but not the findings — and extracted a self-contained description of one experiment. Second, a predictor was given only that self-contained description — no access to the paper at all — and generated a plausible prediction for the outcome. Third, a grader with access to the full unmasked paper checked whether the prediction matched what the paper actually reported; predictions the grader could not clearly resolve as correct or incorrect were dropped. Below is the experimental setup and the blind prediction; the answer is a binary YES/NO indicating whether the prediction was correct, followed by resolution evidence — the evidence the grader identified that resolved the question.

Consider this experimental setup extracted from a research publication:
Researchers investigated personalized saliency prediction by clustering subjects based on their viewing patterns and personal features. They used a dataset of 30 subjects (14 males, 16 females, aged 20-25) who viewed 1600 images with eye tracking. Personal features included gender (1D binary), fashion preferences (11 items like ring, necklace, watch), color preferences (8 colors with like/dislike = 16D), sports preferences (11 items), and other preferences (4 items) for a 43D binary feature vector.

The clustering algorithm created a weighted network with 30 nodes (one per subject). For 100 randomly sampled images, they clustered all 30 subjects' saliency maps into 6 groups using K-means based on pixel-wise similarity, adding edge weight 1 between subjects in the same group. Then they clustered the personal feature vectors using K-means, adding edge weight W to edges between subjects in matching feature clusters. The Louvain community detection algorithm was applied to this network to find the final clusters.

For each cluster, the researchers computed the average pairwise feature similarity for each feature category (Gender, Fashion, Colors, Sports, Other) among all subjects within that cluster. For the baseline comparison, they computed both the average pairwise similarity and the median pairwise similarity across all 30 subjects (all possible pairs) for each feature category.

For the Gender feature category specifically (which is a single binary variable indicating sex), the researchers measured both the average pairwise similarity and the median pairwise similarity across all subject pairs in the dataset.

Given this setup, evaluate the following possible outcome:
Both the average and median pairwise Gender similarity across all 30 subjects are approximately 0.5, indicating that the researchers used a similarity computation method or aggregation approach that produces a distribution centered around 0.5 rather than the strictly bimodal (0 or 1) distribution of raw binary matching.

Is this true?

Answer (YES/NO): NO